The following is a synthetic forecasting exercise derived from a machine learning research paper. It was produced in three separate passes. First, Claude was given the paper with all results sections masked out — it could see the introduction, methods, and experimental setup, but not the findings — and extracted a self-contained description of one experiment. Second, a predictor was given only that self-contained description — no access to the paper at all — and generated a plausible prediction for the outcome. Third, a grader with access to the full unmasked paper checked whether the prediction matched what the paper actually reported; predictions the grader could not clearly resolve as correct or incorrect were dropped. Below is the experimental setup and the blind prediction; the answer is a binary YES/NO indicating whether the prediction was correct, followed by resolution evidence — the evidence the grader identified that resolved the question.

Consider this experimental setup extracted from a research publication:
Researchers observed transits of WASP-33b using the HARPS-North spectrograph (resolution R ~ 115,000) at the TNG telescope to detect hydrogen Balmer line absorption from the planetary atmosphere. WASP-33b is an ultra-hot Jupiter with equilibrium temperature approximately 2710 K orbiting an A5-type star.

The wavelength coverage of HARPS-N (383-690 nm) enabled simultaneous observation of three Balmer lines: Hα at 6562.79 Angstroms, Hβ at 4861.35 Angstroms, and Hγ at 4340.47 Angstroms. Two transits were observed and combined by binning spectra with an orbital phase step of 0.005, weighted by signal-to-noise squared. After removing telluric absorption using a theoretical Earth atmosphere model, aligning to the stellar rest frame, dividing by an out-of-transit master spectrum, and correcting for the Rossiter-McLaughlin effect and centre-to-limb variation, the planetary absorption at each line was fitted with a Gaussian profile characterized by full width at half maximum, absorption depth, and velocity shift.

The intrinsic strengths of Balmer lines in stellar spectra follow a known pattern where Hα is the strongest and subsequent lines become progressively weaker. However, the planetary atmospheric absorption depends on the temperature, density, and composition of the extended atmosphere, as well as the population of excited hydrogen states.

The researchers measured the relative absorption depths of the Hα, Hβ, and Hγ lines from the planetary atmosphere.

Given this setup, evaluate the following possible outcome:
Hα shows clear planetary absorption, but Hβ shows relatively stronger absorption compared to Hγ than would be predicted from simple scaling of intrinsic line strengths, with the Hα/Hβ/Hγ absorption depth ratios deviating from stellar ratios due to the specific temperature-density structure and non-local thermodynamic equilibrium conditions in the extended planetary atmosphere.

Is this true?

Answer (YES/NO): NO